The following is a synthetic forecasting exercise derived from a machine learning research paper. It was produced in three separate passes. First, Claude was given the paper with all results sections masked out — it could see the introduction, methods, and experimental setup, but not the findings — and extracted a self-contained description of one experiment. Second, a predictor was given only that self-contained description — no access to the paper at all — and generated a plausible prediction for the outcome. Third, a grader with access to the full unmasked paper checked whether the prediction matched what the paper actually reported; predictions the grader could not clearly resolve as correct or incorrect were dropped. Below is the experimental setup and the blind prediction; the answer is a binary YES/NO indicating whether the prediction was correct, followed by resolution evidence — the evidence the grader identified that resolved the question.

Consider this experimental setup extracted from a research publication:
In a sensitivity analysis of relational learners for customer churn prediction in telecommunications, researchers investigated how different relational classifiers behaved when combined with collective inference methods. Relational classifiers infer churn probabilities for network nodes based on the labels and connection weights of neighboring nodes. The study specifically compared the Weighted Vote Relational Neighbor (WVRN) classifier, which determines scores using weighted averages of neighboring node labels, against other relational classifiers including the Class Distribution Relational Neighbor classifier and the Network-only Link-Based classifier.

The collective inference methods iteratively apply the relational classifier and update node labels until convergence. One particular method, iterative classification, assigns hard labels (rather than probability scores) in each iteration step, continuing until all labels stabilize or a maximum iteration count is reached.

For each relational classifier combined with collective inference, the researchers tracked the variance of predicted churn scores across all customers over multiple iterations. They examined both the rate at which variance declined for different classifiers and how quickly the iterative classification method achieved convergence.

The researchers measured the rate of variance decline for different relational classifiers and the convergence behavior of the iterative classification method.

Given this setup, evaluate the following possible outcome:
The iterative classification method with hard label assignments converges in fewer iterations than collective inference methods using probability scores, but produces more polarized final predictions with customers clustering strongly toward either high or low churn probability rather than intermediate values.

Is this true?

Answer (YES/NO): NO